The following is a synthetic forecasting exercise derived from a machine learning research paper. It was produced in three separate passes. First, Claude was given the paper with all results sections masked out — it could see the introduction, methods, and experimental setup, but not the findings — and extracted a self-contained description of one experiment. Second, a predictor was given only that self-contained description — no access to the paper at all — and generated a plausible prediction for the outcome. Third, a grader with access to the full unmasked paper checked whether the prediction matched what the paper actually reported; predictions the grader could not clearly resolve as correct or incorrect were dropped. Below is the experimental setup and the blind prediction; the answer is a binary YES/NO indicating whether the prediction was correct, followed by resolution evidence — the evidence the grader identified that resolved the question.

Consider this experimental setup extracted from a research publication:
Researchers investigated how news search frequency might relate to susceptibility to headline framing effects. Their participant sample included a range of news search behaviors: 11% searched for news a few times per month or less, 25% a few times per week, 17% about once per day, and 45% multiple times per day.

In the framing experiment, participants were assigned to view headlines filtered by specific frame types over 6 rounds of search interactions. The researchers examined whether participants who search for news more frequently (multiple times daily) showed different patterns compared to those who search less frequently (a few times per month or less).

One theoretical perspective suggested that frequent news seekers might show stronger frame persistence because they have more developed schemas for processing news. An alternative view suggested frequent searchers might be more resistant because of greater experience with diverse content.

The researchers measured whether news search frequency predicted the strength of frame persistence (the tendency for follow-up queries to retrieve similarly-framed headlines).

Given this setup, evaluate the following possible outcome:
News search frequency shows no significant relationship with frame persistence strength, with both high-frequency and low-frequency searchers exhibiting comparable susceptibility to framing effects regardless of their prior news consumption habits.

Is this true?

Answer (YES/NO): NO